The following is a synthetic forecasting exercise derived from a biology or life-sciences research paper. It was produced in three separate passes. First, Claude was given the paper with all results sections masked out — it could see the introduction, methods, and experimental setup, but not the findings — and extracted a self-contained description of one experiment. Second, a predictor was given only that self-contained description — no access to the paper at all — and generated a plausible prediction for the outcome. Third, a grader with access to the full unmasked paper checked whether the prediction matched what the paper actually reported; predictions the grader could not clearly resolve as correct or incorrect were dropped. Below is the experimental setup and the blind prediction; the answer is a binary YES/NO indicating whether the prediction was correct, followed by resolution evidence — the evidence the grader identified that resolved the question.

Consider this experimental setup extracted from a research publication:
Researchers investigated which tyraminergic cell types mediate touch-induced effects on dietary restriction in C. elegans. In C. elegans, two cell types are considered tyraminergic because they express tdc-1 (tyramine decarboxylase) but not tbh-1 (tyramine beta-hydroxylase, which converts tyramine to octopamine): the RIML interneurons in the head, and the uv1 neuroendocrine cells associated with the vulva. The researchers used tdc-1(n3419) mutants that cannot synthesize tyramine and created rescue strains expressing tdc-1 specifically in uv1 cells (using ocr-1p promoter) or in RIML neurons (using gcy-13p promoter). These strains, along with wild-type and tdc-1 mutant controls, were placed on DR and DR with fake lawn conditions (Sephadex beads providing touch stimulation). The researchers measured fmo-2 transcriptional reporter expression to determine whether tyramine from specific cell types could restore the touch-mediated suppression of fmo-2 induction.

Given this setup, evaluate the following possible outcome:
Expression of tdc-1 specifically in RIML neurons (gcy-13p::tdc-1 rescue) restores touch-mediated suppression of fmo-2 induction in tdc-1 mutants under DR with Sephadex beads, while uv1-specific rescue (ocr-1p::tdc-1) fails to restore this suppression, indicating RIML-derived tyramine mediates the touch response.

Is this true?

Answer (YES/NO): NO